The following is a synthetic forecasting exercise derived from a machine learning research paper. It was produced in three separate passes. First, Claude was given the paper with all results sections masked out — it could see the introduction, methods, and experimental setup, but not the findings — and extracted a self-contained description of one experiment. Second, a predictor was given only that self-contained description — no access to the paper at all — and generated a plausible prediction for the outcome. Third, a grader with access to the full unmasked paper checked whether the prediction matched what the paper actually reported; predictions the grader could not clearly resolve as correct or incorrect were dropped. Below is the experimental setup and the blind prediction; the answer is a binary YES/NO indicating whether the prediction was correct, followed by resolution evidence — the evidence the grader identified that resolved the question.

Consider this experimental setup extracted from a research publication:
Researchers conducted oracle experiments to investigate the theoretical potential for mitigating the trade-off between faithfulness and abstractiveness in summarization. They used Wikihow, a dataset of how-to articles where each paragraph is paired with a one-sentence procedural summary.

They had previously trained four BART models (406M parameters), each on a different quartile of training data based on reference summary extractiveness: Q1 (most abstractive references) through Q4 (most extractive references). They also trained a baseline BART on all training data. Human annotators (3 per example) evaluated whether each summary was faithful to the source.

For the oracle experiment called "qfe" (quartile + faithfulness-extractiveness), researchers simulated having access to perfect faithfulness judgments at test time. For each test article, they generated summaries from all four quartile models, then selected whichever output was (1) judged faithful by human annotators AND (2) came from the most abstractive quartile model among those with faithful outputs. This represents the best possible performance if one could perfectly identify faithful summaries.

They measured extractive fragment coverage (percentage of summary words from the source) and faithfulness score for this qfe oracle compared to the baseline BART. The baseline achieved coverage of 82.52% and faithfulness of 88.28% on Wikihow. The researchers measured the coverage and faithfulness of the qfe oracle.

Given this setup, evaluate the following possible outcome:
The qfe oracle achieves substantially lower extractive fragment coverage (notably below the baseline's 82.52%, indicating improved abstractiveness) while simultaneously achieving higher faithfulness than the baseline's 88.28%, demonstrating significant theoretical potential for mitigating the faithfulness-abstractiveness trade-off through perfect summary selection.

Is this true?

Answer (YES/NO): YES